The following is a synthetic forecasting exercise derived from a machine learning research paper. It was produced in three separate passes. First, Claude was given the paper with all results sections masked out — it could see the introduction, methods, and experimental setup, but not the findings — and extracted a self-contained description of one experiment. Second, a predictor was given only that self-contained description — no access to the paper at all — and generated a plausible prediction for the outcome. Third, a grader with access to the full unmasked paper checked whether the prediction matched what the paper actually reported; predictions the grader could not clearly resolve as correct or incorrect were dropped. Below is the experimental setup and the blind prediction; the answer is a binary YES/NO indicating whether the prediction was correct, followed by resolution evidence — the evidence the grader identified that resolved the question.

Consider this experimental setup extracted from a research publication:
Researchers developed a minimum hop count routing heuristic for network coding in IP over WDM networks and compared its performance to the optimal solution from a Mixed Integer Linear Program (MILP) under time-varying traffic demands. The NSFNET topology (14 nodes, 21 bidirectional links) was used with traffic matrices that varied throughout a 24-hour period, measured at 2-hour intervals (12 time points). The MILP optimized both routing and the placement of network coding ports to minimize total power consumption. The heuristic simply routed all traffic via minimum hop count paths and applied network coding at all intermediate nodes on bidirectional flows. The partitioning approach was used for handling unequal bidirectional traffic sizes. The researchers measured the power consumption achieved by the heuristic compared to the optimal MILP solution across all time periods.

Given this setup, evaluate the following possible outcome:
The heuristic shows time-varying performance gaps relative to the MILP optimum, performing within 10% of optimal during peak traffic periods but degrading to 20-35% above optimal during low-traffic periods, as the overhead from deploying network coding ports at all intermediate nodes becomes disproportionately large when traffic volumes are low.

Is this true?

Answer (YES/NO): NO